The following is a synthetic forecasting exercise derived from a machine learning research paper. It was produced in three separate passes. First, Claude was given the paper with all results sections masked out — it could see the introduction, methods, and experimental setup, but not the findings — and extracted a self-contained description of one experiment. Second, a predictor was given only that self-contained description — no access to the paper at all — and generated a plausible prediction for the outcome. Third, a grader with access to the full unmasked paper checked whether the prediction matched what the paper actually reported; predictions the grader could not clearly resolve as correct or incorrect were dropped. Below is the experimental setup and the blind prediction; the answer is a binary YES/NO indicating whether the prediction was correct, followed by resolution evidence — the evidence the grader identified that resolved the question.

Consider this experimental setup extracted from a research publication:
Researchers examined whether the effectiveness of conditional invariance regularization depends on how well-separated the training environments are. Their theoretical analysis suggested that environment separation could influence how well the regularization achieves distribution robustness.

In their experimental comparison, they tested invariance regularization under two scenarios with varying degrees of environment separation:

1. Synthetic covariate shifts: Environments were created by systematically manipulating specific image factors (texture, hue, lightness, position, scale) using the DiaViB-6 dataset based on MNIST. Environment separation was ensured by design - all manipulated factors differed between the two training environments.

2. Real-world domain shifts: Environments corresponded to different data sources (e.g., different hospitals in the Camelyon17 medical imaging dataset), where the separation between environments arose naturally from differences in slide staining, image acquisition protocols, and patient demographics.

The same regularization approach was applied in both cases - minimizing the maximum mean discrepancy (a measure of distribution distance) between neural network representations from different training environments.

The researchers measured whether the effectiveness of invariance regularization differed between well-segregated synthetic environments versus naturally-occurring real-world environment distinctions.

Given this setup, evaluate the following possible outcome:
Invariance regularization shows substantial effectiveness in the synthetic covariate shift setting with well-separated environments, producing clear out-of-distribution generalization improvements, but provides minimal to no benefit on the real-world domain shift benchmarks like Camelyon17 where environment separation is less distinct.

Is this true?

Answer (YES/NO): NO